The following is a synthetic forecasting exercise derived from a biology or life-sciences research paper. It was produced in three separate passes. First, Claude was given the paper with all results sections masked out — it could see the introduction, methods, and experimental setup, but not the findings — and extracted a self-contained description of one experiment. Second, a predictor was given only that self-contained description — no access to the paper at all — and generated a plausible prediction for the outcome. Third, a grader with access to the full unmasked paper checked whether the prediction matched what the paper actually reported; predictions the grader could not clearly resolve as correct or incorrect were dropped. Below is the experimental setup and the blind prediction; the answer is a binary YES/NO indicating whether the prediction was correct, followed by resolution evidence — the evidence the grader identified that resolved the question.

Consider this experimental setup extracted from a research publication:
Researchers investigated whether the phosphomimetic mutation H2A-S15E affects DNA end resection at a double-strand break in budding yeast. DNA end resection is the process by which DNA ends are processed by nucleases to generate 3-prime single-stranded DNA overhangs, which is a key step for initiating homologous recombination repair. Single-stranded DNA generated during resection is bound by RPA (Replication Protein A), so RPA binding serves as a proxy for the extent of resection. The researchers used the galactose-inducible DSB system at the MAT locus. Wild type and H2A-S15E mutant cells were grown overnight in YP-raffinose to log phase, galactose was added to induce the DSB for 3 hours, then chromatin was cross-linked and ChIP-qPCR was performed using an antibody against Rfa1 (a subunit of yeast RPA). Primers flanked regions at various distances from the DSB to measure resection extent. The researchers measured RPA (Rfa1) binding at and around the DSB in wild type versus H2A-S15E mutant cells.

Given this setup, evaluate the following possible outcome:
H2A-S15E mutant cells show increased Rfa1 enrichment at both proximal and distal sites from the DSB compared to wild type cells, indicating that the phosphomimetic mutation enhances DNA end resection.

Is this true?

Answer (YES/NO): YES